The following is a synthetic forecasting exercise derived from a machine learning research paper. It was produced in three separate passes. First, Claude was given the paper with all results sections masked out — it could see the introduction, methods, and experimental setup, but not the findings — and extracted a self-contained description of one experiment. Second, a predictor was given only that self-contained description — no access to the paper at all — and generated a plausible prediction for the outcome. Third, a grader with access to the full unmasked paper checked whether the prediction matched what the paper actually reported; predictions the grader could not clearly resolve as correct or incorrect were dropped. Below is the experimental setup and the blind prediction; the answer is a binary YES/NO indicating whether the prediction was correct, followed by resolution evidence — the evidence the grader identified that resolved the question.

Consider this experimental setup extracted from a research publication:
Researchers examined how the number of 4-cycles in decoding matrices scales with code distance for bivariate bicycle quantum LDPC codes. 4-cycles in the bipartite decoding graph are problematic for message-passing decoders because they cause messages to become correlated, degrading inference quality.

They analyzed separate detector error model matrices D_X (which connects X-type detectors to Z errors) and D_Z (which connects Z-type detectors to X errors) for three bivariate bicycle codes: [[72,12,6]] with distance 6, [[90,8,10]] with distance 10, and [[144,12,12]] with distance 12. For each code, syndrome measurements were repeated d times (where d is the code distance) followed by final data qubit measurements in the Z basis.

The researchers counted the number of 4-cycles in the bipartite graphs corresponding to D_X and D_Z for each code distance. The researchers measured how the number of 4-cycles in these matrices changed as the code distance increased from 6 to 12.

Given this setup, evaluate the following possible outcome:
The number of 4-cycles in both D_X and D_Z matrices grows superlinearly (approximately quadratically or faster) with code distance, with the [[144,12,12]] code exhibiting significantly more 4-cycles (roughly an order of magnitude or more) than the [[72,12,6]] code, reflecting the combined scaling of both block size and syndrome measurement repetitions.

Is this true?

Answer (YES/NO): NO